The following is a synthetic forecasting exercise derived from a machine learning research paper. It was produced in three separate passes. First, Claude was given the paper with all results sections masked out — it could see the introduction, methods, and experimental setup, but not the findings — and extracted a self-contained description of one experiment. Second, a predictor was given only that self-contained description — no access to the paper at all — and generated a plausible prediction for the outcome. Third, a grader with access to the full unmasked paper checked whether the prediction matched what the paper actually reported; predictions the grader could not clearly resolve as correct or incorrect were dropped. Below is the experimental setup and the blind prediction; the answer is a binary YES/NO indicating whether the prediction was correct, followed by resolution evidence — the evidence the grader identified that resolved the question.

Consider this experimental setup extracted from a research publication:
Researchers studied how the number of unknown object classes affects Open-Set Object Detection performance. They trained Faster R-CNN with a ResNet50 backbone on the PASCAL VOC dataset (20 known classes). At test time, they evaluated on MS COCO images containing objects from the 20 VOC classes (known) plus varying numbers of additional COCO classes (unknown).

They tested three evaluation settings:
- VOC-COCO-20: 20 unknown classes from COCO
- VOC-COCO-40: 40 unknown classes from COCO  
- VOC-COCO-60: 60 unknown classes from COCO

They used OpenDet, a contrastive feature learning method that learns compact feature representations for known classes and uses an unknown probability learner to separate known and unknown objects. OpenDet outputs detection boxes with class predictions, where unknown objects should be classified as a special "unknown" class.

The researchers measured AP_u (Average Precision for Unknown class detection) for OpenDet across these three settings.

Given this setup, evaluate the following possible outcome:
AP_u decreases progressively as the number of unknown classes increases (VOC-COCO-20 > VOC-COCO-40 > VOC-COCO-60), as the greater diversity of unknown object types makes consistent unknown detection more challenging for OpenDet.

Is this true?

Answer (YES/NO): YES